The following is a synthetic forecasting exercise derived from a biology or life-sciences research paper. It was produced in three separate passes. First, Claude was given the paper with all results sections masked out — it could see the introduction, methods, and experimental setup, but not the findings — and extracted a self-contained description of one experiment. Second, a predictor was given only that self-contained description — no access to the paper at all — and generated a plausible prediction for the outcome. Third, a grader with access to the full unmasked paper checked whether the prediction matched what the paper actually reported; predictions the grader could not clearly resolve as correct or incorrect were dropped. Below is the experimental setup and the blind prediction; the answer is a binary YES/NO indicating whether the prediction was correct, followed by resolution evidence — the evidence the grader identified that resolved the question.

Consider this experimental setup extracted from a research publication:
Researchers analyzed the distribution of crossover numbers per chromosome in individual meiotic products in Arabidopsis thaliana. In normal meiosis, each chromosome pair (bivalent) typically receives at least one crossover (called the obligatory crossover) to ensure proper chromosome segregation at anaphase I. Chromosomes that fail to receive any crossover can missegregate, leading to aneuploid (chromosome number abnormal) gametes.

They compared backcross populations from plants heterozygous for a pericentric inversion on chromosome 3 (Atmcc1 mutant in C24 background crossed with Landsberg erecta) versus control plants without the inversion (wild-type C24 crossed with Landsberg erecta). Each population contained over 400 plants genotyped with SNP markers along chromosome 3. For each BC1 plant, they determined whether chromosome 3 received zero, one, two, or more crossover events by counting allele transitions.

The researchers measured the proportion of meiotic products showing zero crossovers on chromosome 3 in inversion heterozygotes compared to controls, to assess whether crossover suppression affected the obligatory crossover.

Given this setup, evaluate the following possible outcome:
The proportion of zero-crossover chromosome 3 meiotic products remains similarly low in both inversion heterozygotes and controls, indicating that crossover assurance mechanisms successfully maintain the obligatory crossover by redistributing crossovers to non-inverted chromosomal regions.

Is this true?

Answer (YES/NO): YES